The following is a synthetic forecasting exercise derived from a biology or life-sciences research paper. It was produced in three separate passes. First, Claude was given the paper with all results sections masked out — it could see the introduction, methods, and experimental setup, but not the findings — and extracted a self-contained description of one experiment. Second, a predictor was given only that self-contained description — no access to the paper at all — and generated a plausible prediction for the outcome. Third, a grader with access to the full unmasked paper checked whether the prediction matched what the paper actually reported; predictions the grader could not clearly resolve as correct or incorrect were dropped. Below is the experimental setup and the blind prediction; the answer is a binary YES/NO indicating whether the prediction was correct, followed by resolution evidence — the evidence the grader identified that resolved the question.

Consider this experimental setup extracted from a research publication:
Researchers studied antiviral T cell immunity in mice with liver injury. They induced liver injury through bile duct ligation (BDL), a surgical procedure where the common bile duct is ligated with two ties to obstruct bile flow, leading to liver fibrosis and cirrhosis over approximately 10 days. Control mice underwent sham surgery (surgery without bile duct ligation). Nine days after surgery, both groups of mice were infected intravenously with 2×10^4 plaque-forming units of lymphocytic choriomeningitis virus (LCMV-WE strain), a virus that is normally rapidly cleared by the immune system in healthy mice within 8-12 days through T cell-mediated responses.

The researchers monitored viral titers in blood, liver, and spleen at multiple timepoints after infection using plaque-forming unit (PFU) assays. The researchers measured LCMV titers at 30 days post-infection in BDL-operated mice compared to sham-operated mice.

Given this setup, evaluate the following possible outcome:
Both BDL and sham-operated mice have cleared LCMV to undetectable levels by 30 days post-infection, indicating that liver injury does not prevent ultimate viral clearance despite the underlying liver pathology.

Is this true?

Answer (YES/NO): NO